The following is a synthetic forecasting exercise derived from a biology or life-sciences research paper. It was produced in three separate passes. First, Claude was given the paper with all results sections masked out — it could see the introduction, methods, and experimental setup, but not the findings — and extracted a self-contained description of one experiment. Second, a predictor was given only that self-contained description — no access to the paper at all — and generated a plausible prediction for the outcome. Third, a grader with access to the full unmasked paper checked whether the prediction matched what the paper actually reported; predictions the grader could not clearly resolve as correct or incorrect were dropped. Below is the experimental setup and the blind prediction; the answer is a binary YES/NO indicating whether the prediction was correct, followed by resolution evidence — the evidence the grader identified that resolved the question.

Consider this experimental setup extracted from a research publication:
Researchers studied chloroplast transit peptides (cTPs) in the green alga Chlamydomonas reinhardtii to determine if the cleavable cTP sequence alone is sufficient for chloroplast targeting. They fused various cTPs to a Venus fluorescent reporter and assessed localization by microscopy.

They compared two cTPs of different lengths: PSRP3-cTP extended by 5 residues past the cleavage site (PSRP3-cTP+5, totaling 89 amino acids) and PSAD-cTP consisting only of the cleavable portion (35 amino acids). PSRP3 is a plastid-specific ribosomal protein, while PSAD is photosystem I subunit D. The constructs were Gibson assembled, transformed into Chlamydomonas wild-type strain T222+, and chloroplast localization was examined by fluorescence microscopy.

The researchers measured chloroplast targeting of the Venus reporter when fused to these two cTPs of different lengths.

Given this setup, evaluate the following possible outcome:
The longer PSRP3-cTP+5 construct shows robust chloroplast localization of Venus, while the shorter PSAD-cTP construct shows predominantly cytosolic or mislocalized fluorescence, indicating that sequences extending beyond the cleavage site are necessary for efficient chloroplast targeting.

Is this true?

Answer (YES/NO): NO